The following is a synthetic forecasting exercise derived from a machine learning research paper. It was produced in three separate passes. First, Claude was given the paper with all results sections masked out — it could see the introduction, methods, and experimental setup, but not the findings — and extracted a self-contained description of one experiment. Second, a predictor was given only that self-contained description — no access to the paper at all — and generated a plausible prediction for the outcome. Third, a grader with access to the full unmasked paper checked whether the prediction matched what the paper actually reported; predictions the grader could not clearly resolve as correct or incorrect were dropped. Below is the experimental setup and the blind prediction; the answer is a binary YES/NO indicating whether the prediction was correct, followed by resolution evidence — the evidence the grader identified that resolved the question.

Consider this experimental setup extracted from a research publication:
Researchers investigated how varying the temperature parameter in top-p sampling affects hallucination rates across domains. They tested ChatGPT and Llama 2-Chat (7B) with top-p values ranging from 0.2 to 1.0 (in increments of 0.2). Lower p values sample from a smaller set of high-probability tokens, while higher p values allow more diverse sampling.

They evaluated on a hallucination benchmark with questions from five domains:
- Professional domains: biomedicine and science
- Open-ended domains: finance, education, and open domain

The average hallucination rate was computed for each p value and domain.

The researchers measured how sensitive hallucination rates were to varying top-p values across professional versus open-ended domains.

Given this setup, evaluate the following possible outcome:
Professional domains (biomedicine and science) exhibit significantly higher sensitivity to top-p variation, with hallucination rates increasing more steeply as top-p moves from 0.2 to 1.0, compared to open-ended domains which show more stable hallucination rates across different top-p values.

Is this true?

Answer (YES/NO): NO